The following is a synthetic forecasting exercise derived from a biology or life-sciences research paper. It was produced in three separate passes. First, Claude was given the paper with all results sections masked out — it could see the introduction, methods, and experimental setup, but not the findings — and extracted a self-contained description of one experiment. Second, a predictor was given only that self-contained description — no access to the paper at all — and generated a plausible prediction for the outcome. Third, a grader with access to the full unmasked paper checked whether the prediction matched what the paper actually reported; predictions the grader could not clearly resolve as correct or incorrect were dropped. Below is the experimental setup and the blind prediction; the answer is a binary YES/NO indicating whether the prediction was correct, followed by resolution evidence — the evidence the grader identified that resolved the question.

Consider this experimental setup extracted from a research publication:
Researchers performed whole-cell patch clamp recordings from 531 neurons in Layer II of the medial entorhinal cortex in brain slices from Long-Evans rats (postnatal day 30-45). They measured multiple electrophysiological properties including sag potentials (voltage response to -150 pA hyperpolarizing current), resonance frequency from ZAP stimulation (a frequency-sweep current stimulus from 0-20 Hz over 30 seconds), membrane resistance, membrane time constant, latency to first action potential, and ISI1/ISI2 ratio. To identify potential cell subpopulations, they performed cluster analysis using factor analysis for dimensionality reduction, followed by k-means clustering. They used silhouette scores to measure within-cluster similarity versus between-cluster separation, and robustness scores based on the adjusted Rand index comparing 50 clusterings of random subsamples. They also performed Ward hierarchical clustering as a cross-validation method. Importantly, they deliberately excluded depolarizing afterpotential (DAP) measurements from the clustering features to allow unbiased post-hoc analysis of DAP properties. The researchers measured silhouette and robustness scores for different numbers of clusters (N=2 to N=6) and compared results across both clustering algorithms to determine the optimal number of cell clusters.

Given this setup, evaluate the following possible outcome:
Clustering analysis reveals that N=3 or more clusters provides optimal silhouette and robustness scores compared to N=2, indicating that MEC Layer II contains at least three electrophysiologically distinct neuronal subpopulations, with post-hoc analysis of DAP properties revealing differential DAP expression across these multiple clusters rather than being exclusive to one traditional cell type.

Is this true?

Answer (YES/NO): NO